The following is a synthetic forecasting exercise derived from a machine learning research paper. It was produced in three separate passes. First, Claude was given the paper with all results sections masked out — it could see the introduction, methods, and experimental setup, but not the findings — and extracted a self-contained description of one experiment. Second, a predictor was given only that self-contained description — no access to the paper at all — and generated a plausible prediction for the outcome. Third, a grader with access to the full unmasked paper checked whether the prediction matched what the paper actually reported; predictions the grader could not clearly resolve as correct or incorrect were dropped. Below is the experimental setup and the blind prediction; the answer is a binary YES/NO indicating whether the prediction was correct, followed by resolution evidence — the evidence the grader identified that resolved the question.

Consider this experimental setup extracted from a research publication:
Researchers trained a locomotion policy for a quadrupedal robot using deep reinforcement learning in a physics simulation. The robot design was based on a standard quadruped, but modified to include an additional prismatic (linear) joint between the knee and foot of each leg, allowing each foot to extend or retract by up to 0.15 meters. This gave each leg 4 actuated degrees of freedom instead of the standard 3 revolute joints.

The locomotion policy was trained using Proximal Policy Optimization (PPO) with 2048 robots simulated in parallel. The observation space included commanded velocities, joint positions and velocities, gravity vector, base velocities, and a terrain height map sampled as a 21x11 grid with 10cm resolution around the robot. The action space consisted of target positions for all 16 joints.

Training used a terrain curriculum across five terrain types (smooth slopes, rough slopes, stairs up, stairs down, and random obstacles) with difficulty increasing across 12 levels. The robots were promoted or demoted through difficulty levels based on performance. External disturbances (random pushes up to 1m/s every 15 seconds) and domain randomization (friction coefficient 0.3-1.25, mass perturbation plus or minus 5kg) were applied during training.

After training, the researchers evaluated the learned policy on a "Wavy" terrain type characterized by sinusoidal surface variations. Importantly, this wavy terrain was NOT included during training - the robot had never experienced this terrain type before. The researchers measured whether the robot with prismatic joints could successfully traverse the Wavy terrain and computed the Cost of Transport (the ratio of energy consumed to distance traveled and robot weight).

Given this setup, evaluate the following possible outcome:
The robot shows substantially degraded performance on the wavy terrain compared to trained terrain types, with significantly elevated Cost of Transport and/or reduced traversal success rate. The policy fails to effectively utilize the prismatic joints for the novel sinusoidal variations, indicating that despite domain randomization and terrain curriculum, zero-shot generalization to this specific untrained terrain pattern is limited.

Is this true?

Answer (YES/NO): NO